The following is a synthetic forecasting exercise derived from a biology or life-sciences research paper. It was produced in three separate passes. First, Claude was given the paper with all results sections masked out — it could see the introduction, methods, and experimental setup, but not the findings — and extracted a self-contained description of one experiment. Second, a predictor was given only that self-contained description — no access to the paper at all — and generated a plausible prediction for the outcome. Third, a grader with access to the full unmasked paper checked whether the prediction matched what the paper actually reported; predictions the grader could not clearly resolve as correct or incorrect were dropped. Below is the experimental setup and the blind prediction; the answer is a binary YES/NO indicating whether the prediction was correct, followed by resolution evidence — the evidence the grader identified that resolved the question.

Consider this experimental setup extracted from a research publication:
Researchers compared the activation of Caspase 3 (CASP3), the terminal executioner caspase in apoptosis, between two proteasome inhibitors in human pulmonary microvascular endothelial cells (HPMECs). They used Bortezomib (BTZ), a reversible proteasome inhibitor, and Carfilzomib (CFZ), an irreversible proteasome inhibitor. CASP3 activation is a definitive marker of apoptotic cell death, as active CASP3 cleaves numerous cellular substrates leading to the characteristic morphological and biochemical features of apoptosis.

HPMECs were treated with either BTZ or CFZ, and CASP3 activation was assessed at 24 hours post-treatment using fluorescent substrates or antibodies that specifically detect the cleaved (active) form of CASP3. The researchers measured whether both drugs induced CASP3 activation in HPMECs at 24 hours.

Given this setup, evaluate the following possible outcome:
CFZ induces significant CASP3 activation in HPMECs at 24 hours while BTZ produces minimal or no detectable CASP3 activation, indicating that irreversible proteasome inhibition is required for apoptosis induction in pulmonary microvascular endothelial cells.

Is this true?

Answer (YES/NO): NO